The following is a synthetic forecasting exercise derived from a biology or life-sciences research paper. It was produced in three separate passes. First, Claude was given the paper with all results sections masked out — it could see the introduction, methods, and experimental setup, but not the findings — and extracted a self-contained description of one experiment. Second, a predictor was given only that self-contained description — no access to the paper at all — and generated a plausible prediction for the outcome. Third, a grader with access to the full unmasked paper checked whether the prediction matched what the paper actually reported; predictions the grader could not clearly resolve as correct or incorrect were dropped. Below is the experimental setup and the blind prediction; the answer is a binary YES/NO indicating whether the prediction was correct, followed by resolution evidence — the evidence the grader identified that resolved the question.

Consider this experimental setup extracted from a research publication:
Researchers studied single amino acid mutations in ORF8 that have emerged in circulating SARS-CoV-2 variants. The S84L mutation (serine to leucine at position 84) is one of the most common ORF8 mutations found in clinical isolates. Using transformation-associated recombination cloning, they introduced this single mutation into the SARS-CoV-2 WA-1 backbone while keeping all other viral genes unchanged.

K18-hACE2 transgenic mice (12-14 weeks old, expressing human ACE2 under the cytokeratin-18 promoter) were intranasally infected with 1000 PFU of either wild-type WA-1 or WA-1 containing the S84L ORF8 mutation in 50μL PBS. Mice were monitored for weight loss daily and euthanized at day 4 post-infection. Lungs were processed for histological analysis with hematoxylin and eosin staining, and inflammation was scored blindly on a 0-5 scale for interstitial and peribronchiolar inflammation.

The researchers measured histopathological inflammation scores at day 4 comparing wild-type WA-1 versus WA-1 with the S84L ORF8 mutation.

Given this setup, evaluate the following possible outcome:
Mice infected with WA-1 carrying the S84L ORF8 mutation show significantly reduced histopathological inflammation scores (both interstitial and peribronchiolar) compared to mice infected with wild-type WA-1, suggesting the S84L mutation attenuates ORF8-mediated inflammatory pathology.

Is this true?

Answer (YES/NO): NO